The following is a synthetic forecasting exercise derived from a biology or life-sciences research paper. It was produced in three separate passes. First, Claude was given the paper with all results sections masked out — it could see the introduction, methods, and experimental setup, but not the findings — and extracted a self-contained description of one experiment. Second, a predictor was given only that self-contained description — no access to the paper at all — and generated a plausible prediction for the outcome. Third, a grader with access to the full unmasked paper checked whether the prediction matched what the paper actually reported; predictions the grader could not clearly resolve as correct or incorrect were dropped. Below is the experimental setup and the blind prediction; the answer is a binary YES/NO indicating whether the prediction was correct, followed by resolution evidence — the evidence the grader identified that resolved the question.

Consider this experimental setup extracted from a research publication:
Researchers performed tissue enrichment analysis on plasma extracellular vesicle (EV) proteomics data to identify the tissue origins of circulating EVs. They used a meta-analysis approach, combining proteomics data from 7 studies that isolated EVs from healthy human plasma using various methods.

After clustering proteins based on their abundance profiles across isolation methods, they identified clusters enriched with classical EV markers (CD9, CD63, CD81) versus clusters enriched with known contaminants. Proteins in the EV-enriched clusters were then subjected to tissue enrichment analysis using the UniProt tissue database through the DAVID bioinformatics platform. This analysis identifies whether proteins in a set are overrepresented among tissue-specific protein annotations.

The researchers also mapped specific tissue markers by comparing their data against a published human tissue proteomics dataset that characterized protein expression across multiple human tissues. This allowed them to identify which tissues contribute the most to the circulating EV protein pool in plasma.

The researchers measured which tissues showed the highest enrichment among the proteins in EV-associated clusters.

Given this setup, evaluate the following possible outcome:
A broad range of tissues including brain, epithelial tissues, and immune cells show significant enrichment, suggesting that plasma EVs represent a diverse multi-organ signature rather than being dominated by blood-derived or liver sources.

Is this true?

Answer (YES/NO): YES